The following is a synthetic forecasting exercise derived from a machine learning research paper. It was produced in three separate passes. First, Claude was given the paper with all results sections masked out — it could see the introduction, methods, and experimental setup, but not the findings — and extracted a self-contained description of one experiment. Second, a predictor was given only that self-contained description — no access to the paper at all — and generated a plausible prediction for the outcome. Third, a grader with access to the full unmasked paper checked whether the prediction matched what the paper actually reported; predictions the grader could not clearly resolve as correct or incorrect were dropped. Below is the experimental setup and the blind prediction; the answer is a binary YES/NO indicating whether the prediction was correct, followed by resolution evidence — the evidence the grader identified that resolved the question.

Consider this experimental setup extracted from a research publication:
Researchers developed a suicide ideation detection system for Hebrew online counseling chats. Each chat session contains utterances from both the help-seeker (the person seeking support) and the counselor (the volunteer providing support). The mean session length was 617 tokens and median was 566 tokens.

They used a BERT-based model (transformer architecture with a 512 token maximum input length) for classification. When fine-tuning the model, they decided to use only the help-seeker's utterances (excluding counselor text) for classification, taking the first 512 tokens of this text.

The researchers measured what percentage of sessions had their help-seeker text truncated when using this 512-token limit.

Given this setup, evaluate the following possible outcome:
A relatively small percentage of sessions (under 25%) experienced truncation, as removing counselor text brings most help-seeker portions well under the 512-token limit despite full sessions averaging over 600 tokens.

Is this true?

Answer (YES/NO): YES